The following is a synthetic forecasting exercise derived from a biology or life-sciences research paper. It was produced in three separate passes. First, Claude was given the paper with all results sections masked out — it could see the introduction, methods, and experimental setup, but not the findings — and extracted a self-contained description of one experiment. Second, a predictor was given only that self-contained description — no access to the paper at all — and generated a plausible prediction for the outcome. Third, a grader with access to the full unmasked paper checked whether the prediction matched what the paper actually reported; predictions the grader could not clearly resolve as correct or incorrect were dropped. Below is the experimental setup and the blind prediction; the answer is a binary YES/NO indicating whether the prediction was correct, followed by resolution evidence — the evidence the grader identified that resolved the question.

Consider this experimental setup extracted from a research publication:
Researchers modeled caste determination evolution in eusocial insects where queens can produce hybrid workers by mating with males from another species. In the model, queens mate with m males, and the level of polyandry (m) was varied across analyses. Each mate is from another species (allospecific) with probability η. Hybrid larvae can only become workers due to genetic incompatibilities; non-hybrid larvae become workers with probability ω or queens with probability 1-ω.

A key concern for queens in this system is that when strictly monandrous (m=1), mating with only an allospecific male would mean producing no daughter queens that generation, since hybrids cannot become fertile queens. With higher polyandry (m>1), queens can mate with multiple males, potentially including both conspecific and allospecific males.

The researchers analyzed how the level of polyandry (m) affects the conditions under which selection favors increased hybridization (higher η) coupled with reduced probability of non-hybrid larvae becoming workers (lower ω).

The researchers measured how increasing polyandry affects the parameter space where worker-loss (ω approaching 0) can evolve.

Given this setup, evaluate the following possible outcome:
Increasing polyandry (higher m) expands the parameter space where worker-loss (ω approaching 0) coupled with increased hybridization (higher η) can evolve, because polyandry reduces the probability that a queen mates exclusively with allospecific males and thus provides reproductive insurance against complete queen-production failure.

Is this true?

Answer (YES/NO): NO